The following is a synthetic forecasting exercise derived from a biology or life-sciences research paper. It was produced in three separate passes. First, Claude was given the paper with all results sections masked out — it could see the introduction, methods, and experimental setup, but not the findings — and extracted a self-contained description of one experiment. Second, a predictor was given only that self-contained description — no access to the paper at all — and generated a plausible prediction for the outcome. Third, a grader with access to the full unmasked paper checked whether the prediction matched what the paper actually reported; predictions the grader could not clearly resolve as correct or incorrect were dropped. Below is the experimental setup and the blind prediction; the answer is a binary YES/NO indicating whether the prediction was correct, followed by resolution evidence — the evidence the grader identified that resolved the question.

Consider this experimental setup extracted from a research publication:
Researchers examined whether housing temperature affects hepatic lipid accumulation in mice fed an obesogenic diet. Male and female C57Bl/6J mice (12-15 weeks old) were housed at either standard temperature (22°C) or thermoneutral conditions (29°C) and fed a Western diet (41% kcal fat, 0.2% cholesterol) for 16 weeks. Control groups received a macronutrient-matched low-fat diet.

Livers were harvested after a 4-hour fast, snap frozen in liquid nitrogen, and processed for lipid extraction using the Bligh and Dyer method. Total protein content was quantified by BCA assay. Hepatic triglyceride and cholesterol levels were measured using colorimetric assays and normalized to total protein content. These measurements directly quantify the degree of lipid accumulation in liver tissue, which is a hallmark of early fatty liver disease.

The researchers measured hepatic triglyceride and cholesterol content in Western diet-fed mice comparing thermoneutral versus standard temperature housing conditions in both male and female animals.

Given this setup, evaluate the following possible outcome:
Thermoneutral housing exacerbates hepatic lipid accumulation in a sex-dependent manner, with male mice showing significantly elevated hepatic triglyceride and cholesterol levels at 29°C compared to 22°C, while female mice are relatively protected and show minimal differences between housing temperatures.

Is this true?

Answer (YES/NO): NO